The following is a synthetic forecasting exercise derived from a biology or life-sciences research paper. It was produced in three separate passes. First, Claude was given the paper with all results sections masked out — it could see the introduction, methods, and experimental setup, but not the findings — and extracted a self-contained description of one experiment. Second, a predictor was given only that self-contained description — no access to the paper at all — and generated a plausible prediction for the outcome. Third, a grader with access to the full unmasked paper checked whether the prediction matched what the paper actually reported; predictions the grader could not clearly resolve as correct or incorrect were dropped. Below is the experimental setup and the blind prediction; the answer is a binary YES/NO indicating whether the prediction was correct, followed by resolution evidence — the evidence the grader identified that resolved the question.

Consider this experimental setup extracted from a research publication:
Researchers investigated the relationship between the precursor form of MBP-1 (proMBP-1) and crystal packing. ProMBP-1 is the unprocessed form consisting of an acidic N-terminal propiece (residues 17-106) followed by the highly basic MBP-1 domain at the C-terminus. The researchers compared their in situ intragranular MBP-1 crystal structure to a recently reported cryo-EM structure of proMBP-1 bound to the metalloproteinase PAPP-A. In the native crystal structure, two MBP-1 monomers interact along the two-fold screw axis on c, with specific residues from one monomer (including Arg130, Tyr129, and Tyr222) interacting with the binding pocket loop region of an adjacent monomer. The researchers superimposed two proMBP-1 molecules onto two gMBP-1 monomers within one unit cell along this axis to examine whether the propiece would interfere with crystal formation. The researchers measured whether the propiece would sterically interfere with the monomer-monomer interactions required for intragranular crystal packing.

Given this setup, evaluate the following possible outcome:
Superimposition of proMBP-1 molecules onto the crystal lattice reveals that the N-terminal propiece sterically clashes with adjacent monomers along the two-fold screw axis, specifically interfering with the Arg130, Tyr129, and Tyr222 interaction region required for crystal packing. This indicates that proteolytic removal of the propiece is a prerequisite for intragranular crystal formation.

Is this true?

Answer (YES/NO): NO